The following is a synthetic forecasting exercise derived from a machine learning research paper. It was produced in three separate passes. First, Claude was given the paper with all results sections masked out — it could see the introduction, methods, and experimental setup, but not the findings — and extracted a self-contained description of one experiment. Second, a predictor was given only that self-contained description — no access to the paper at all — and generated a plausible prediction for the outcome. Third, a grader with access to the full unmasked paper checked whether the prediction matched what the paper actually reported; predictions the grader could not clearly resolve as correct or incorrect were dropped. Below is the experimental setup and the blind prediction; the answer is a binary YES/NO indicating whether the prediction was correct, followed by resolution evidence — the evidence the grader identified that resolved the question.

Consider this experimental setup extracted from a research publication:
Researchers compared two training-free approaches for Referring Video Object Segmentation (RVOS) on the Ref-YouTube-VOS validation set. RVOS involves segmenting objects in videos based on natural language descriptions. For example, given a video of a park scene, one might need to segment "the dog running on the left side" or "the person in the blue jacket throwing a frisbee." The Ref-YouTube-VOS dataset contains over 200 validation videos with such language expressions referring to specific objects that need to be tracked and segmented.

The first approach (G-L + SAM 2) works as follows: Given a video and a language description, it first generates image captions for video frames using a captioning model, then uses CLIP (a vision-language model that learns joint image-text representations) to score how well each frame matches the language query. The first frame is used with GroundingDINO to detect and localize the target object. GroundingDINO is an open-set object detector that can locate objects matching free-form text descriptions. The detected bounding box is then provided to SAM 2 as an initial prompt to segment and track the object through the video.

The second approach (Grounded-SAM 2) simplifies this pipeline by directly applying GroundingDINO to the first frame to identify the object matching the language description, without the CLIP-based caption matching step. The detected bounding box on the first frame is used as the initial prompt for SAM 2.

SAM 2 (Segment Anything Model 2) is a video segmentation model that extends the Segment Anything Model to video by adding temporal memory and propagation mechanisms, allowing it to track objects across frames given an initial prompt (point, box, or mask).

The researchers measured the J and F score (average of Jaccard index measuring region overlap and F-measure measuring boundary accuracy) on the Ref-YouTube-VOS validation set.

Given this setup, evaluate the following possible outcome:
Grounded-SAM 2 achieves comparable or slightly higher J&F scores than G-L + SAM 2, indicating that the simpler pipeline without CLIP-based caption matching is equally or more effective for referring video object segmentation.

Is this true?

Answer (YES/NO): NO